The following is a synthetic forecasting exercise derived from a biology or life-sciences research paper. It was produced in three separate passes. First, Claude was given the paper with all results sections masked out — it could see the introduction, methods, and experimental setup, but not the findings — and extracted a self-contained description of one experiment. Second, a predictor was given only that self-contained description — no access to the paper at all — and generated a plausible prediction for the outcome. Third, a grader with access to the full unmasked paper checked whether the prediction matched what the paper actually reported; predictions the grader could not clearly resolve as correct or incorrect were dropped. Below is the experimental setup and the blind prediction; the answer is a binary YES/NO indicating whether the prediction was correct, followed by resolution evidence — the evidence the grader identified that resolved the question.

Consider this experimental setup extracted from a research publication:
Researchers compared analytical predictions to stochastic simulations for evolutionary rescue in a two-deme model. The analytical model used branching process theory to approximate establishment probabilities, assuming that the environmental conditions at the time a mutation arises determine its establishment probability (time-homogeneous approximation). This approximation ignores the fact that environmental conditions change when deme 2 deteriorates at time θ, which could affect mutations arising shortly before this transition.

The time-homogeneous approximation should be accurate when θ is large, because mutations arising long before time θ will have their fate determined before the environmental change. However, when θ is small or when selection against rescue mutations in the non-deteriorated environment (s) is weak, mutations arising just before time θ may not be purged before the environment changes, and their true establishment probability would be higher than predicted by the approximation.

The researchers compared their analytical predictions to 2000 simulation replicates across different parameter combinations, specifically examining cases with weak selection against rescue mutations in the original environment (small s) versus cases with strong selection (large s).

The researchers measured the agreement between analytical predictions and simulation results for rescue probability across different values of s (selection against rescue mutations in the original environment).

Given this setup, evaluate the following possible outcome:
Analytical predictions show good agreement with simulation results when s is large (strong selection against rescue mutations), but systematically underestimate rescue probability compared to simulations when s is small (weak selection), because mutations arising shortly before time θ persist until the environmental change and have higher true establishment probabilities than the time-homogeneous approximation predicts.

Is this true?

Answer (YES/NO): YES